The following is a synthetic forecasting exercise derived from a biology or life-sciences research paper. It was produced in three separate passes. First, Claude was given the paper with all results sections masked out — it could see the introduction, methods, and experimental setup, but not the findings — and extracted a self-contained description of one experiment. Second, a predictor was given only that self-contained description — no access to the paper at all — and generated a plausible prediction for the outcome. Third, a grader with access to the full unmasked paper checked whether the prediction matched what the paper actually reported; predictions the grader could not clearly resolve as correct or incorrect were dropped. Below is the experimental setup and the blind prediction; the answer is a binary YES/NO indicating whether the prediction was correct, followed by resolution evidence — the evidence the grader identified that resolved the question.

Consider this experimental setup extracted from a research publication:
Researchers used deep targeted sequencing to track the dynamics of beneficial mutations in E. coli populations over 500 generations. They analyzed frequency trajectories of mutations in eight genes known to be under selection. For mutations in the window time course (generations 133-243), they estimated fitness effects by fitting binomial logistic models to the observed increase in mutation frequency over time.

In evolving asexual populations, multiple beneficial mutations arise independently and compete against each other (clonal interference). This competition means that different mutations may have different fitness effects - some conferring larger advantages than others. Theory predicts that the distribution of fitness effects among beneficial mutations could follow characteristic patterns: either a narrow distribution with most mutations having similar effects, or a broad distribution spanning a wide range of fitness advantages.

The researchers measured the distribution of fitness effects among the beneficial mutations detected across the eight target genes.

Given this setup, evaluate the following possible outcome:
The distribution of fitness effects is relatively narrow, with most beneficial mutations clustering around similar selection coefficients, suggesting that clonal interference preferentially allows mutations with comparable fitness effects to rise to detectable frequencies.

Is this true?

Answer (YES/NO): YES